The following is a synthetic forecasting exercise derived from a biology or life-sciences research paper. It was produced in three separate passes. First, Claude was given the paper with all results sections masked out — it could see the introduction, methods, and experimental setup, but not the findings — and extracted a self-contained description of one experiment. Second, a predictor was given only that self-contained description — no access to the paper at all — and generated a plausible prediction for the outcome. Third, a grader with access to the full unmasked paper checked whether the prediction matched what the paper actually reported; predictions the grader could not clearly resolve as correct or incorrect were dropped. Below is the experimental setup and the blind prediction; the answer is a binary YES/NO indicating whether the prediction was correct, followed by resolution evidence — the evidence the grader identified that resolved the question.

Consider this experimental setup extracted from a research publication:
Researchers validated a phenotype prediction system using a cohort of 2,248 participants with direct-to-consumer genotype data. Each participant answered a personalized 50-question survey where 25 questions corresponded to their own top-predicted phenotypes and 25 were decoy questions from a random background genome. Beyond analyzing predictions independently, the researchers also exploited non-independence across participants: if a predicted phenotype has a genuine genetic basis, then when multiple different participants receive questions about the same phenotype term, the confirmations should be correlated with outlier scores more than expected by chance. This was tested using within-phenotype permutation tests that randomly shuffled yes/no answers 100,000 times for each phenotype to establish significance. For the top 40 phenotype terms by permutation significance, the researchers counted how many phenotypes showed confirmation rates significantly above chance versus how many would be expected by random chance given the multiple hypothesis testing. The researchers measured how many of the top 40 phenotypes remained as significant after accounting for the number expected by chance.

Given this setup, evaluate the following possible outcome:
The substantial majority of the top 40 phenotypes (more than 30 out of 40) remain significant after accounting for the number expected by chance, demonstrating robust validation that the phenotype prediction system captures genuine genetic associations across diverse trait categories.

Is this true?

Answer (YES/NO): NO